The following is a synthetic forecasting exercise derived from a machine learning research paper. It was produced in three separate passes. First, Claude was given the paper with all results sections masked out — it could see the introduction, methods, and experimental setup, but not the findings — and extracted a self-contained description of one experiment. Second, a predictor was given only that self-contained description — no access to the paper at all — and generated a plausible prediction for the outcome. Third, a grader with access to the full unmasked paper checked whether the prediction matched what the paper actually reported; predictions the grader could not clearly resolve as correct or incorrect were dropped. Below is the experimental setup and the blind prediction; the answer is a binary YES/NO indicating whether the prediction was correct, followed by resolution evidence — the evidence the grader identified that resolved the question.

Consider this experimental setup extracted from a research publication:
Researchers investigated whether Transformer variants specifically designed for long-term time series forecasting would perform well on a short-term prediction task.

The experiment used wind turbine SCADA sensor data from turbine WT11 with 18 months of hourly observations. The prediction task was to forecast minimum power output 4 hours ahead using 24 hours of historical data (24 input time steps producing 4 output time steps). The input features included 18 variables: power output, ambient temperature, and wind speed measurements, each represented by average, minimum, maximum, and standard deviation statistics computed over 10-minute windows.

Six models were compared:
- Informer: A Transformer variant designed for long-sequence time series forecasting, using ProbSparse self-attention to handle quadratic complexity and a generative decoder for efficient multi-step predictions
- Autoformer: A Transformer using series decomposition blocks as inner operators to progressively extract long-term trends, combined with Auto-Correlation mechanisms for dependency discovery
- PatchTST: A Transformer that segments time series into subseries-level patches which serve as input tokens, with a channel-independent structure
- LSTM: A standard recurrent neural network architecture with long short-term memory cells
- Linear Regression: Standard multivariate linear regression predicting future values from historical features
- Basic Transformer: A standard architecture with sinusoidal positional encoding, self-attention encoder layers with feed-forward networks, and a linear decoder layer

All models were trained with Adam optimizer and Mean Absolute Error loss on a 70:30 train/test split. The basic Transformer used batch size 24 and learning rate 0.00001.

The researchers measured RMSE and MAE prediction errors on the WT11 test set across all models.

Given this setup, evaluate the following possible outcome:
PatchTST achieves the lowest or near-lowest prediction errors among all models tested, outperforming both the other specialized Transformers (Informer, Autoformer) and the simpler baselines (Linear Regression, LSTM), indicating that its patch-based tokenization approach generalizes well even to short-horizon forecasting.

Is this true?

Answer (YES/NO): NO